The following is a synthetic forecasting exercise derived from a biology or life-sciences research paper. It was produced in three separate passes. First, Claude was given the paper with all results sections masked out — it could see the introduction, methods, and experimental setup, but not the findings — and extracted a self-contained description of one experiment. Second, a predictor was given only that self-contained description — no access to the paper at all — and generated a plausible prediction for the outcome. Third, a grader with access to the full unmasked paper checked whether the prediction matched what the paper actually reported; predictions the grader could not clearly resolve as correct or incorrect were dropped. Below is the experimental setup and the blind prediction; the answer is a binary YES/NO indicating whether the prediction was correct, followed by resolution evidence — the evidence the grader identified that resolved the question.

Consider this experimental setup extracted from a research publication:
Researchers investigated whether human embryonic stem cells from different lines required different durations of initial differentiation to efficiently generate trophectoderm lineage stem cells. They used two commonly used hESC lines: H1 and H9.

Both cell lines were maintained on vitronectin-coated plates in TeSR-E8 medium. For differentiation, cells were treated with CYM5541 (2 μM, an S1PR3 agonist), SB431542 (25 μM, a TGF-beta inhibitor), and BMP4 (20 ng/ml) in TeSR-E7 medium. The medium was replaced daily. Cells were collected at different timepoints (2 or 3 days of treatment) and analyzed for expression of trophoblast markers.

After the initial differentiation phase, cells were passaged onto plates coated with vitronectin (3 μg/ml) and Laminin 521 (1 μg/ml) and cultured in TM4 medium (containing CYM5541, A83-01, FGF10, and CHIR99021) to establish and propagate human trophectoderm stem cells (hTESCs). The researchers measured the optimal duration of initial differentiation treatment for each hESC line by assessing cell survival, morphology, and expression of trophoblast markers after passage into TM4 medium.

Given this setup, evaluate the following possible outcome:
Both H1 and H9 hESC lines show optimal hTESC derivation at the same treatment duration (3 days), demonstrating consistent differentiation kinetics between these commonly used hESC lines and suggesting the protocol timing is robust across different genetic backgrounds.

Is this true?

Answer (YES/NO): NO